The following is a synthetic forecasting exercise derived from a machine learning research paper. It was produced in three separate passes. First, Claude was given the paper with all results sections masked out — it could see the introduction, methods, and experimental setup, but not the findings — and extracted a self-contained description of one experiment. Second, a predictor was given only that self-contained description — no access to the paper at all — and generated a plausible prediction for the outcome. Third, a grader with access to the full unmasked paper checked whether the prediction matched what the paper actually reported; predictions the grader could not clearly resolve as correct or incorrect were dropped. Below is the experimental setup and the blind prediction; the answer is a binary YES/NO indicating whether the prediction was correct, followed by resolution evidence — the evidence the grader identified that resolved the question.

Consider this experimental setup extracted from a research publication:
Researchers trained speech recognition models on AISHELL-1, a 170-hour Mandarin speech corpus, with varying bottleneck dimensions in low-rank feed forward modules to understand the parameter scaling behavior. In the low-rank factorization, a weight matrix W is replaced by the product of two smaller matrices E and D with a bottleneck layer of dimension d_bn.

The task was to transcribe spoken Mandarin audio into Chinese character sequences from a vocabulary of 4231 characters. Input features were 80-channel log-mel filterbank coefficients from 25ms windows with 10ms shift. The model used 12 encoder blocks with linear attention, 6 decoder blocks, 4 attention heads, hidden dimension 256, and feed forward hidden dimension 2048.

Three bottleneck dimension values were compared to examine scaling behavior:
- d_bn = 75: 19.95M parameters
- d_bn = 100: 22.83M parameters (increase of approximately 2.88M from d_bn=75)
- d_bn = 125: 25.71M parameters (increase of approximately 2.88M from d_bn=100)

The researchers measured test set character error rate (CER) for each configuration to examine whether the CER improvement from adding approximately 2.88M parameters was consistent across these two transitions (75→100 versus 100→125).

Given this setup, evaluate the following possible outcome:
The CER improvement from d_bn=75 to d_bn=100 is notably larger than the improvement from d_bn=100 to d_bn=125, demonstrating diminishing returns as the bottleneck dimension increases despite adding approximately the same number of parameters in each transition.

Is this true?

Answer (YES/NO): YES